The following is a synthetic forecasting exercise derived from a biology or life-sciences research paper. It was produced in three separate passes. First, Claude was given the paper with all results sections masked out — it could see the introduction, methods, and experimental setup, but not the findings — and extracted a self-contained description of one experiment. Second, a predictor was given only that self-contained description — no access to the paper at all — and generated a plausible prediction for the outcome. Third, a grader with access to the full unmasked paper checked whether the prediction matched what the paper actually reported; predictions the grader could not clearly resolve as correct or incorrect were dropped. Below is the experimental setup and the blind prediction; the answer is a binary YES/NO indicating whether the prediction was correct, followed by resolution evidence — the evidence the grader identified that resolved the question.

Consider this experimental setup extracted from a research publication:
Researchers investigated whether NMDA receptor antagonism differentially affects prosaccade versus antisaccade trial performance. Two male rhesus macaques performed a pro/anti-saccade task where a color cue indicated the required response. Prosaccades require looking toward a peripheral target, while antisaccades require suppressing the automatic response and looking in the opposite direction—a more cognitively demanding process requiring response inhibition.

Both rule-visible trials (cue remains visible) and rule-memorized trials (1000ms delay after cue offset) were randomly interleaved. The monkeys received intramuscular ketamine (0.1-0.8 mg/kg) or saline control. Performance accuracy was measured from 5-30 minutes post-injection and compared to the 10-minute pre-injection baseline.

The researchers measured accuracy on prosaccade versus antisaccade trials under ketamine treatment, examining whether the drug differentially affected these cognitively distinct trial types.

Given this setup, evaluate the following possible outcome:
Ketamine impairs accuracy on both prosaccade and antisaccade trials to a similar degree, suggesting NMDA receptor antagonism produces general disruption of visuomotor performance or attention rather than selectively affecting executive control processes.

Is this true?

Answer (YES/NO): NO